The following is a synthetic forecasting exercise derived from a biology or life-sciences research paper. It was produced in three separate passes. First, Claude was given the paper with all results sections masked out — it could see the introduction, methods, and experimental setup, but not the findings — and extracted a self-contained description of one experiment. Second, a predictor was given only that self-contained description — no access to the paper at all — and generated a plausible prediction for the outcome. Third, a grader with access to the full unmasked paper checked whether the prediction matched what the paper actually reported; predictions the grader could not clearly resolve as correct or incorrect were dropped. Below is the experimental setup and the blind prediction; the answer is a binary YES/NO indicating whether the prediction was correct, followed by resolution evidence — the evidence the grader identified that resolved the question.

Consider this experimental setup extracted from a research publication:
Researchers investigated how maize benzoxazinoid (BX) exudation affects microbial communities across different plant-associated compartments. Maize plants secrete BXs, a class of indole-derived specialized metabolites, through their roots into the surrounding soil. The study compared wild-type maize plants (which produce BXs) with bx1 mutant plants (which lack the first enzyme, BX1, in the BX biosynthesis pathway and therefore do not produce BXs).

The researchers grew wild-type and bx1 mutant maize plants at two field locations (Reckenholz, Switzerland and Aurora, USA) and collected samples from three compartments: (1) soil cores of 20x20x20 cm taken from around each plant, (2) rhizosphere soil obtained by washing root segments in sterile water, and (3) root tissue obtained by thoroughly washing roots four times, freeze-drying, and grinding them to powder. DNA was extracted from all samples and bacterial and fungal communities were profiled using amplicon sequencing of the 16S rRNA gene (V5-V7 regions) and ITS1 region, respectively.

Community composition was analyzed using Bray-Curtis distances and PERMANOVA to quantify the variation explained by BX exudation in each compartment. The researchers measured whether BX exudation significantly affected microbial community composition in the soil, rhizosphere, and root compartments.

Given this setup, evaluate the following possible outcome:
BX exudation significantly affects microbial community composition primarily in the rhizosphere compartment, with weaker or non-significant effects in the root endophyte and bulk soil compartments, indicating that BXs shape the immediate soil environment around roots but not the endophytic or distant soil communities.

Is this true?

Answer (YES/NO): NO